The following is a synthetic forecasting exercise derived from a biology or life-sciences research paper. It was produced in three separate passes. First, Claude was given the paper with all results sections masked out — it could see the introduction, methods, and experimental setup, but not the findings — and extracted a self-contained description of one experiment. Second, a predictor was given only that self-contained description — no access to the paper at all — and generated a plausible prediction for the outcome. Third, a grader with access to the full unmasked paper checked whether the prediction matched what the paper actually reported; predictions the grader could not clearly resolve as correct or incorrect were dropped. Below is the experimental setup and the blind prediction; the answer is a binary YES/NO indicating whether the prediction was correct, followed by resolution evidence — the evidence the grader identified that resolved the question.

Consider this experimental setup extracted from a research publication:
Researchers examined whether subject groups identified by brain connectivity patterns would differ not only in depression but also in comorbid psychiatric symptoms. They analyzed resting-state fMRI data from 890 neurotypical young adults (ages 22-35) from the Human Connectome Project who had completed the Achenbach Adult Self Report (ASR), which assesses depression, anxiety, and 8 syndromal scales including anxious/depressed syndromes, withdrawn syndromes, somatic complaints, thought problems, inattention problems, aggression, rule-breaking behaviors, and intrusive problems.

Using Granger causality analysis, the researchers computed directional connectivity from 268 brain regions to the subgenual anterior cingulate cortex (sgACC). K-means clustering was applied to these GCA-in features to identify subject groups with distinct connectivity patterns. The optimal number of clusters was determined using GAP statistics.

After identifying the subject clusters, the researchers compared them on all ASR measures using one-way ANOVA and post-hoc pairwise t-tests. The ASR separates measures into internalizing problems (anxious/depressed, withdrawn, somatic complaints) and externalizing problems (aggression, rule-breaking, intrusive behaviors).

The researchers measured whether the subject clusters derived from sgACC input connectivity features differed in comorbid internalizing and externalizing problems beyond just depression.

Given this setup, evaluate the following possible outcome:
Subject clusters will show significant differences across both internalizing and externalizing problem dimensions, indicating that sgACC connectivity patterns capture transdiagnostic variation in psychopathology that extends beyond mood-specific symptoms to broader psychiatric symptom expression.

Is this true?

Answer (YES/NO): YES